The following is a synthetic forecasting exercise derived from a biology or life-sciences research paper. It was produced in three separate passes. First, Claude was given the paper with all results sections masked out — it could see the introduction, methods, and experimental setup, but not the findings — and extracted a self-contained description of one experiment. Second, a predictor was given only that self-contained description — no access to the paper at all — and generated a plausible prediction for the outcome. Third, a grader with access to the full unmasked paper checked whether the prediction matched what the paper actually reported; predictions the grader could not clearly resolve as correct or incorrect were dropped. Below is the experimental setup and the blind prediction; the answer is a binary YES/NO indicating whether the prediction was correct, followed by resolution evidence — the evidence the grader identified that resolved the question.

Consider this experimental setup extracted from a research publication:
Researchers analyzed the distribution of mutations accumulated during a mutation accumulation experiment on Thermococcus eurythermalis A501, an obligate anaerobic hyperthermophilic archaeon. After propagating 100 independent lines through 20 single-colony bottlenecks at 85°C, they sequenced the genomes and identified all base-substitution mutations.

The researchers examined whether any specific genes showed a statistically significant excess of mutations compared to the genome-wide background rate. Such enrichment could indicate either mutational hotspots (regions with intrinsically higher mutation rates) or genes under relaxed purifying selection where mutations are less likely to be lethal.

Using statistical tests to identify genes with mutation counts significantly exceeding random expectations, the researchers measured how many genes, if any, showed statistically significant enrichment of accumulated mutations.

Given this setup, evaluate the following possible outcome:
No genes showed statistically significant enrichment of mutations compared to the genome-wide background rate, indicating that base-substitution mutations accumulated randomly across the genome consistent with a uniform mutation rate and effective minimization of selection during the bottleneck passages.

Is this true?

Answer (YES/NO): NO